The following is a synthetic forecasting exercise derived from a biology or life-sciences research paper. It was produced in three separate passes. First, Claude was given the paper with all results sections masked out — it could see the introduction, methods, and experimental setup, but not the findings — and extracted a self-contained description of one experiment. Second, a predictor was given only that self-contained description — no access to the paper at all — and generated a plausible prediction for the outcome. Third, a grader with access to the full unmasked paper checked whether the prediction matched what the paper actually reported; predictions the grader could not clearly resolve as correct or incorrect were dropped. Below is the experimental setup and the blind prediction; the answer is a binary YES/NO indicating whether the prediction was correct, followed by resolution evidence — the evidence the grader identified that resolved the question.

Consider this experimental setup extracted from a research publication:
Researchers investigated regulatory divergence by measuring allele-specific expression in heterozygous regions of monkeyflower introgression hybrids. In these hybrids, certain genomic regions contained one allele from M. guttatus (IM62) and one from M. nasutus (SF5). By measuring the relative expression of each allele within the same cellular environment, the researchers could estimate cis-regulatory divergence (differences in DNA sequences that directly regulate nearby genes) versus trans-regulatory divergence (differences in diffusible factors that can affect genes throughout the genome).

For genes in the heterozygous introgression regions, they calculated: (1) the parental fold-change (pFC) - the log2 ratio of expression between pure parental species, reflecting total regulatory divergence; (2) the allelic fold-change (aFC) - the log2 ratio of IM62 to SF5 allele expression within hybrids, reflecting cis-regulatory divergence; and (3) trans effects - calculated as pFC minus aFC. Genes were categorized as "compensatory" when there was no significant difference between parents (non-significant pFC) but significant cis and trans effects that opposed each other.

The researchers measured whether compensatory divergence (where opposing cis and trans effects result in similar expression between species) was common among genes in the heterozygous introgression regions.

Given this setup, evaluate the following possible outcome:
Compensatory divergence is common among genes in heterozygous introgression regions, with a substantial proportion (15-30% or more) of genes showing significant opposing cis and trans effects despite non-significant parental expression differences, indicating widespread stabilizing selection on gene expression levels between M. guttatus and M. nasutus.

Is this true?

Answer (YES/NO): NO